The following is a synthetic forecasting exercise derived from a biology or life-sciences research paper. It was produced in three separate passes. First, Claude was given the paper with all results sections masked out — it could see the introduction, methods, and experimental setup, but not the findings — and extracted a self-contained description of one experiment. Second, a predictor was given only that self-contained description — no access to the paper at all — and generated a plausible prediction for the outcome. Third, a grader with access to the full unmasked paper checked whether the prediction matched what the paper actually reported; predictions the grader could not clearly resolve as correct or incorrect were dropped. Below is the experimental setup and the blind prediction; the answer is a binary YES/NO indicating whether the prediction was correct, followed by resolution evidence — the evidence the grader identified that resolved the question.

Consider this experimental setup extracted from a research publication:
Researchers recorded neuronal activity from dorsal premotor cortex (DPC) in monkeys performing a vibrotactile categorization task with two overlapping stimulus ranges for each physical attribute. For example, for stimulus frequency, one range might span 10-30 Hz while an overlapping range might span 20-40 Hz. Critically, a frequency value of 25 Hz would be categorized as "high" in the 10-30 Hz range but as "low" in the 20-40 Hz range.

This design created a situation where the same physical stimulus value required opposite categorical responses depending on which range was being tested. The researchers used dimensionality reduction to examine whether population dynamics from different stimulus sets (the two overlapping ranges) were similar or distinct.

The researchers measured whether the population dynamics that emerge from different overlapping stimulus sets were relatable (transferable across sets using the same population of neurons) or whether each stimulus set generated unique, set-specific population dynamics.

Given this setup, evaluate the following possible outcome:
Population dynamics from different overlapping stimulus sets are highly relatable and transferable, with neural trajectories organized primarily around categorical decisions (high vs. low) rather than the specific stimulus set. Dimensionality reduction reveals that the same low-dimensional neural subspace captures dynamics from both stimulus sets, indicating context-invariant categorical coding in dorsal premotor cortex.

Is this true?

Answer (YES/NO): YES